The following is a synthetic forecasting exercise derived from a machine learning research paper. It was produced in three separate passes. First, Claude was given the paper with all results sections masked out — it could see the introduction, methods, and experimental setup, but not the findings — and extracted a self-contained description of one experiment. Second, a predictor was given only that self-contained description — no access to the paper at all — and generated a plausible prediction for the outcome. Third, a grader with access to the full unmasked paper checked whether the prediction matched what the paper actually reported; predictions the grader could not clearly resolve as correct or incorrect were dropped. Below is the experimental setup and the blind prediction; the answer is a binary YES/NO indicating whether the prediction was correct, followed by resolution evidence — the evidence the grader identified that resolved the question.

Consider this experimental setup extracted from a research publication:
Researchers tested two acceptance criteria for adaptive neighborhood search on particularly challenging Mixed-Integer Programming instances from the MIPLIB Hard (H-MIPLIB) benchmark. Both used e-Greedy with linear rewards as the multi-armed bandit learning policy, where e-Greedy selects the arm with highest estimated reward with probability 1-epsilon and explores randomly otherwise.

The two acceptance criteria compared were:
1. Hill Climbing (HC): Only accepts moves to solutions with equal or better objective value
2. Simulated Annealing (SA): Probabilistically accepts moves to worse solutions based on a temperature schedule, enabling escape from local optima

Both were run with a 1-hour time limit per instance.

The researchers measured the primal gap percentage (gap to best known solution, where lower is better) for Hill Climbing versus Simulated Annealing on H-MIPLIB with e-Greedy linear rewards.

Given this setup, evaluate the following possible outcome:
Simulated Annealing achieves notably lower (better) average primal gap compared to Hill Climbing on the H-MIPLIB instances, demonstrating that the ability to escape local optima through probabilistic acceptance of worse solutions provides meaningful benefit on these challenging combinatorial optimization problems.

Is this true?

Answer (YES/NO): YES